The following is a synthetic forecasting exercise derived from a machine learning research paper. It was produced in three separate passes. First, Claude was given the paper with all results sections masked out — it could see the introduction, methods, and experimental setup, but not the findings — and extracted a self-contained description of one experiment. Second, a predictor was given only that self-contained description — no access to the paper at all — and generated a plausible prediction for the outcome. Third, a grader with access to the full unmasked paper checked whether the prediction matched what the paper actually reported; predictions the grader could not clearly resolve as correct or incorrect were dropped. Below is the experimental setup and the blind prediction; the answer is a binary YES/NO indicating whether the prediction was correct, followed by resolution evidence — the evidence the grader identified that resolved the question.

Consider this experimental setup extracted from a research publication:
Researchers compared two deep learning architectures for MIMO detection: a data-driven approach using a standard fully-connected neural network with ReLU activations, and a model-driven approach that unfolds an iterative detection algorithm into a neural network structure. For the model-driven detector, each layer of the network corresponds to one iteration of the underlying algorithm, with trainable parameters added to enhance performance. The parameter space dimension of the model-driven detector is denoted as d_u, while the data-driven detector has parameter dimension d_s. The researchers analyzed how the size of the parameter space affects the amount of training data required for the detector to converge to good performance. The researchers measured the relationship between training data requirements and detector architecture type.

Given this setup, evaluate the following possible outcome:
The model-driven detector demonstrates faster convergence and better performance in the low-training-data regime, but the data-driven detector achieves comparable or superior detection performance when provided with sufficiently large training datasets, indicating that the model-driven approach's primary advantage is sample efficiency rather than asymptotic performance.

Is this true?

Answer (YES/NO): YES